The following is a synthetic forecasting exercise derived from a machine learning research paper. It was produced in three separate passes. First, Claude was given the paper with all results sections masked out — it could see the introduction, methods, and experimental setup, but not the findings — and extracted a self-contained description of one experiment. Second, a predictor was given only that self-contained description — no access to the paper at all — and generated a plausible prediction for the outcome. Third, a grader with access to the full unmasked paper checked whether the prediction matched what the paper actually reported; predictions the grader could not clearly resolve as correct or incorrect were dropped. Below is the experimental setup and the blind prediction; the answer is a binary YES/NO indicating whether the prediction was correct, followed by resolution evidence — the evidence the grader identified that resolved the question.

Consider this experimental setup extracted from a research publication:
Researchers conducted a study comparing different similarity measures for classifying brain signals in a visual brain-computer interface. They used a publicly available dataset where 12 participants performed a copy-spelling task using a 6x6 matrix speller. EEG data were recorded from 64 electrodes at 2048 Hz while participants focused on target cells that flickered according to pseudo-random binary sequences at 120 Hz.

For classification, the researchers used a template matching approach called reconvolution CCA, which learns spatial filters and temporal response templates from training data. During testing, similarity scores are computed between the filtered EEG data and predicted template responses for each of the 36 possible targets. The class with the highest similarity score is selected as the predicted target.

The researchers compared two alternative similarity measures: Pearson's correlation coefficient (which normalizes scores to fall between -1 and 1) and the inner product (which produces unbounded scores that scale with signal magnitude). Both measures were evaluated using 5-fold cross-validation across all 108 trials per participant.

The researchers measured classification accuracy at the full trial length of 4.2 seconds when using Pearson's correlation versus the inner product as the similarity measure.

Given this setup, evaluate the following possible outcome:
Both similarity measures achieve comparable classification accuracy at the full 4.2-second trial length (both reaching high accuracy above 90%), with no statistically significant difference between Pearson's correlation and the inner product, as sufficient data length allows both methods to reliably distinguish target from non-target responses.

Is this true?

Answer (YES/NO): NO